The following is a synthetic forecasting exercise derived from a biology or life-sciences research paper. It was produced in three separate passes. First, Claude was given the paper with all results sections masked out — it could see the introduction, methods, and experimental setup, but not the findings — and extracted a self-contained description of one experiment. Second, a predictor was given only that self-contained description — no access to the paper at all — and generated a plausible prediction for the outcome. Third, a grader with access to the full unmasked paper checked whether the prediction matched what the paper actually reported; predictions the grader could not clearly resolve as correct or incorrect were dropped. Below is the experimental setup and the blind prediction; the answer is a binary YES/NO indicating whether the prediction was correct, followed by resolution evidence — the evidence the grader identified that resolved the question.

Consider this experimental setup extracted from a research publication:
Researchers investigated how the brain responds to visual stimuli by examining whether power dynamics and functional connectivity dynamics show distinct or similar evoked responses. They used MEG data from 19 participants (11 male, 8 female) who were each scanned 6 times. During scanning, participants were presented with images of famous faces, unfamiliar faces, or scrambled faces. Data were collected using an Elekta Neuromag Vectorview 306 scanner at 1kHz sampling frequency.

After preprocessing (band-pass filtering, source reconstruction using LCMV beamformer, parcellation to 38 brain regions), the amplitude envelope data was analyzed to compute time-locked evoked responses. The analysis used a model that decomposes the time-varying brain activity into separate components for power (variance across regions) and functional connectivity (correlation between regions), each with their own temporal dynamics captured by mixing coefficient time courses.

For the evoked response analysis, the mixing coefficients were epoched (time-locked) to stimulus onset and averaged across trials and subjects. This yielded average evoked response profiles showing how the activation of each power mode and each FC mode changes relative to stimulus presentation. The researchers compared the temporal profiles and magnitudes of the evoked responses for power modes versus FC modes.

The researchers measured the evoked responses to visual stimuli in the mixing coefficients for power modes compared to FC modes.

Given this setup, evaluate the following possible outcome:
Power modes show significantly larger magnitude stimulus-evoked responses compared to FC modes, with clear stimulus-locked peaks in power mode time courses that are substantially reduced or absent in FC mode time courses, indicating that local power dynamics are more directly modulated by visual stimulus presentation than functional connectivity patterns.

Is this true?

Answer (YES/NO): NO